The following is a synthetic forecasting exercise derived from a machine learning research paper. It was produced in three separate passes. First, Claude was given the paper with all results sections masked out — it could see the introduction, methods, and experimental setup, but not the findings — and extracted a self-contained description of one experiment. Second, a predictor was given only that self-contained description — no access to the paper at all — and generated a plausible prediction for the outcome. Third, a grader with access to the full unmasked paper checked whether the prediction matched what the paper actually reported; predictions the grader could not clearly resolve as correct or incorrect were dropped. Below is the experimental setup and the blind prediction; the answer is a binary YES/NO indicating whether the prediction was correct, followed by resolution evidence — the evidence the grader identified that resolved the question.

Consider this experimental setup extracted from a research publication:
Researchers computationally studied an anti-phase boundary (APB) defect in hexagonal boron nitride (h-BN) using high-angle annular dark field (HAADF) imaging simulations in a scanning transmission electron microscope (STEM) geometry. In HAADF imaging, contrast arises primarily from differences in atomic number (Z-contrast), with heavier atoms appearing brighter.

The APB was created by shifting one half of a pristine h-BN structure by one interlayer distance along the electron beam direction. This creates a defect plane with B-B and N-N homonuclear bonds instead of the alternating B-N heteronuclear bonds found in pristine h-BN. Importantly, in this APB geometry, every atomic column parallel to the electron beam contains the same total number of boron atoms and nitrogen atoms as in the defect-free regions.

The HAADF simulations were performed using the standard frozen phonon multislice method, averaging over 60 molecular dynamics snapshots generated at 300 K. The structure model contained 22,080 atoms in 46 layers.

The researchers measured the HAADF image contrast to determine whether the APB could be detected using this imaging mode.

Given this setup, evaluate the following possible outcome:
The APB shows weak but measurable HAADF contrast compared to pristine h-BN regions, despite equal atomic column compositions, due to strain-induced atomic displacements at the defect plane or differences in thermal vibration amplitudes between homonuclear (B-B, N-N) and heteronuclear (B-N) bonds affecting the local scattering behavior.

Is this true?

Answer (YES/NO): NO